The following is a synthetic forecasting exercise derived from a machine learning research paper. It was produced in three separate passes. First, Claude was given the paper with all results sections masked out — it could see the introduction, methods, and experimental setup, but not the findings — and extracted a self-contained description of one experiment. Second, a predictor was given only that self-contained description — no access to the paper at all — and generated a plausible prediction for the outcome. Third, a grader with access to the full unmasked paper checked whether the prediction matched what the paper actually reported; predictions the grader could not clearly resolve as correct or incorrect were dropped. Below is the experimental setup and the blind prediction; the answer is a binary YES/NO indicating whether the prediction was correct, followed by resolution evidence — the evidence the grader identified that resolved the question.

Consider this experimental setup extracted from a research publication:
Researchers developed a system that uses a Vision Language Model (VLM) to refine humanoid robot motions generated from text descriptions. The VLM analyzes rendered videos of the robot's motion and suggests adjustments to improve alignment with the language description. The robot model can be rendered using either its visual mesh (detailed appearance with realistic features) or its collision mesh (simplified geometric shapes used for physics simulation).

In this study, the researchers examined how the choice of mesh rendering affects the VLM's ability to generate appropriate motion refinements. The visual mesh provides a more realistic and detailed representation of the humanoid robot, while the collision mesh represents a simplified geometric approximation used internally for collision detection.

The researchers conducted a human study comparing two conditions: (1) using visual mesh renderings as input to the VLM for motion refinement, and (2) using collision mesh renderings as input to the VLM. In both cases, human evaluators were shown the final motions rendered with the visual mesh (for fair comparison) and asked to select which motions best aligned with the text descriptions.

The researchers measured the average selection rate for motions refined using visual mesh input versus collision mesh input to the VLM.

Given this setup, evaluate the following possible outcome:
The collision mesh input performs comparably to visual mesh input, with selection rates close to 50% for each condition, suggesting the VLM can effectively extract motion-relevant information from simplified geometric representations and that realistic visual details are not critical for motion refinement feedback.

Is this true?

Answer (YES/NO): NO